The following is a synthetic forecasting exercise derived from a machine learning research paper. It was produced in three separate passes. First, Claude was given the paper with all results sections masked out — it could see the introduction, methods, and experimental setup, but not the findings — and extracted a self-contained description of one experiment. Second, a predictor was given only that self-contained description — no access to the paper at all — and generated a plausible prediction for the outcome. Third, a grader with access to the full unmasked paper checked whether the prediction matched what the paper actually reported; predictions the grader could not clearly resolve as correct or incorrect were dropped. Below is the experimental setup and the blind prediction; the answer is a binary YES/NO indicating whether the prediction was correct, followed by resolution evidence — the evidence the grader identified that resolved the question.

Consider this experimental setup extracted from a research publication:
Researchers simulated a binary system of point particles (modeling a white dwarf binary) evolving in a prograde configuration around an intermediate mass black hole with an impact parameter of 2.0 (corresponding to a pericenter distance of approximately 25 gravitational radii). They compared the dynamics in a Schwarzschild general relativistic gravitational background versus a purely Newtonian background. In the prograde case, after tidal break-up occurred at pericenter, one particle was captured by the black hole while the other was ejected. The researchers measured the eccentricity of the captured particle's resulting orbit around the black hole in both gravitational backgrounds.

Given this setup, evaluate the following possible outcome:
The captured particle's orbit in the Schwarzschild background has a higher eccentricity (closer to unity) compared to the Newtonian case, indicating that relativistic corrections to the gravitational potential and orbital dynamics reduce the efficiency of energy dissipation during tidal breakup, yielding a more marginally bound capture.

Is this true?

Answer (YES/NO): NO